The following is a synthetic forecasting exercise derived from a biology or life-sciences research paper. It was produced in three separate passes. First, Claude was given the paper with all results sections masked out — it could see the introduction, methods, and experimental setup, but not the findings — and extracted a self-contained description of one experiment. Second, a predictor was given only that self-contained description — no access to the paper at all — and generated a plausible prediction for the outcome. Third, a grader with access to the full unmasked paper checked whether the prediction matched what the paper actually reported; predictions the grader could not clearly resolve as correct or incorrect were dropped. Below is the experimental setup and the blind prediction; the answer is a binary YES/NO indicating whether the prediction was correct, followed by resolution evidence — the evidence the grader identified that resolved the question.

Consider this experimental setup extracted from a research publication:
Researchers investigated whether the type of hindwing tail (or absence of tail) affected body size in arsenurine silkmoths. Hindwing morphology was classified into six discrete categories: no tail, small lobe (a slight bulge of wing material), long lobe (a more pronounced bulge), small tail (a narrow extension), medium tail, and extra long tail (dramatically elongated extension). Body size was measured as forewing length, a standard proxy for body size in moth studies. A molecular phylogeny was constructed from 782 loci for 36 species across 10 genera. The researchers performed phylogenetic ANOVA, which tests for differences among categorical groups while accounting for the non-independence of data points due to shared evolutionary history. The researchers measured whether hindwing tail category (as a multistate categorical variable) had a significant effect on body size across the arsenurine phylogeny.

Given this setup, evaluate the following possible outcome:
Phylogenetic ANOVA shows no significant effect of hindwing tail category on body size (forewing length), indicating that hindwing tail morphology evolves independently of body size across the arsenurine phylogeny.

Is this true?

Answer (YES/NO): YES